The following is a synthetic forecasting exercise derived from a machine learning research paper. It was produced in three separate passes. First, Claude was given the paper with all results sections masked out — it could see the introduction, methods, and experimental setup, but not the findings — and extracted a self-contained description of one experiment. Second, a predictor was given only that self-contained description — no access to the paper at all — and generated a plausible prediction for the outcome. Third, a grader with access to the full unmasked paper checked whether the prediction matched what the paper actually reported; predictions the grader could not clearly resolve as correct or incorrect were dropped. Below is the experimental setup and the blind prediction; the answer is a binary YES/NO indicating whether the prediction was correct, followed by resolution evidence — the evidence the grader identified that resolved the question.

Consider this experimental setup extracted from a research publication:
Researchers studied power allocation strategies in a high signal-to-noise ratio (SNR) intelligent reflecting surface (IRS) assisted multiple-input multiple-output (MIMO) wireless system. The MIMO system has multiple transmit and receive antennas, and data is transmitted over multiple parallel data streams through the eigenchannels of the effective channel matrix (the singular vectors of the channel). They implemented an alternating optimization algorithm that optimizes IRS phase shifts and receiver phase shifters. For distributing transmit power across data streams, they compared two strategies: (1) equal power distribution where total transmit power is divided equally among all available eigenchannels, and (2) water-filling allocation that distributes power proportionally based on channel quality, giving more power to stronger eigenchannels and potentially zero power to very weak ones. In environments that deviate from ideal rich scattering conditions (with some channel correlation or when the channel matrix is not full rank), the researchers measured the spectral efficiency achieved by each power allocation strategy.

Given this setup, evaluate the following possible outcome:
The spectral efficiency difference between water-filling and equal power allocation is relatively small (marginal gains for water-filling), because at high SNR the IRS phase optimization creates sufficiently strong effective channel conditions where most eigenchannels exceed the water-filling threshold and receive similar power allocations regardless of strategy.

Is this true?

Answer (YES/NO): NO